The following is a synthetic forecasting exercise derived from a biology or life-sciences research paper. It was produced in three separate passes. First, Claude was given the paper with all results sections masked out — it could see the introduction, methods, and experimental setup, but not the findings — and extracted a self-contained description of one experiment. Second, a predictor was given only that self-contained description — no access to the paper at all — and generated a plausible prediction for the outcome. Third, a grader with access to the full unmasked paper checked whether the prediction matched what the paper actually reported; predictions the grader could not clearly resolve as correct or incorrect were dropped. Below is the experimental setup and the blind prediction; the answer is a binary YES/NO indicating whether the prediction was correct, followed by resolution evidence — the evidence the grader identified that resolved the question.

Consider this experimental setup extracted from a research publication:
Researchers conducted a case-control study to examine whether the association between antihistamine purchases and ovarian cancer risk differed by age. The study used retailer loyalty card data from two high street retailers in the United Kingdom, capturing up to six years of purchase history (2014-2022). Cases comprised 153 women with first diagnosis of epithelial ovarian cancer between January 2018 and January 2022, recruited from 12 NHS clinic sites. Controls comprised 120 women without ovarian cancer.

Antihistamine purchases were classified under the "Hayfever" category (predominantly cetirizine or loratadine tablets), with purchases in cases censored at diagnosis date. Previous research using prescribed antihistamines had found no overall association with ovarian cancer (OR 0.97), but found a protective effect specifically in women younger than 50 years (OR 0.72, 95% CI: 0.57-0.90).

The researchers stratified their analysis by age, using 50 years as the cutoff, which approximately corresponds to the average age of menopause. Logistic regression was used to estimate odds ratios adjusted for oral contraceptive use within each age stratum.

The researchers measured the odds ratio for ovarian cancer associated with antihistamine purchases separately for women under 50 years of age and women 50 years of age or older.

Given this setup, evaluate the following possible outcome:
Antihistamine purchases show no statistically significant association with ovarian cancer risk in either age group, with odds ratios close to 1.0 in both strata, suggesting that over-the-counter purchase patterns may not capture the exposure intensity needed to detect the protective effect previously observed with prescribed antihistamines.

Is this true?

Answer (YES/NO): NO